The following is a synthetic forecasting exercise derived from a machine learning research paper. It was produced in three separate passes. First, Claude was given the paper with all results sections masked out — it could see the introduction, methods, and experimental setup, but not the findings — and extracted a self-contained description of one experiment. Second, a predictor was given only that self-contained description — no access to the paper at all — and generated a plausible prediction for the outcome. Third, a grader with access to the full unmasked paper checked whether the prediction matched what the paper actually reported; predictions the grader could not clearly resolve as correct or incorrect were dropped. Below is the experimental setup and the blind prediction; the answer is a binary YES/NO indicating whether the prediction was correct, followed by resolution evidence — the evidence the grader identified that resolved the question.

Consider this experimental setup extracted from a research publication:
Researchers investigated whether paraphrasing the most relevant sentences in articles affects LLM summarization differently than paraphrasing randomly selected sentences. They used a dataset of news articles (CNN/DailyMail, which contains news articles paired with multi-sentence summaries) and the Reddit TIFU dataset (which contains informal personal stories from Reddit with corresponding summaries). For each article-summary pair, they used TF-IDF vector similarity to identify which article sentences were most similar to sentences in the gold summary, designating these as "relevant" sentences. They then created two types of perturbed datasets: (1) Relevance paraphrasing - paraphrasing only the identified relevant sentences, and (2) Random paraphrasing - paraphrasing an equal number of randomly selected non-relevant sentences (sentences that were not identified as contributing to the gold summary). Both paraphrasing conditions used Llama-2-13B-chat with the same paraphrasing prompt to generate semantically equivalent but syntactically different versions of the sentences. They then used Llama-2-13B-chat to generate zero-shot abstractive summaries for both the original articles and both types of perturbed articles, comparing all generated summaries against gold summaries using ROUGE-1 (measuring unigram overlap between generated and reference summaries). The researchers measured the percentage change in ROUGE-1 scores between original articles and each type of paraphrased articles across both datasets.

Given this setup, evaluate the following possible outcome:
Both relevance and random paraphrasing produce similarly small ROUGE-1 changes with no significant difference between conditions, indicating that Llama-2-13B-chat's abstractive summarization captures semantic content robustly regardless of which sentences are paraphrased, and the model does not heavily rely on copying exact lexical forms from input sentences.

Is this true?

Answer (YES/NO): NO